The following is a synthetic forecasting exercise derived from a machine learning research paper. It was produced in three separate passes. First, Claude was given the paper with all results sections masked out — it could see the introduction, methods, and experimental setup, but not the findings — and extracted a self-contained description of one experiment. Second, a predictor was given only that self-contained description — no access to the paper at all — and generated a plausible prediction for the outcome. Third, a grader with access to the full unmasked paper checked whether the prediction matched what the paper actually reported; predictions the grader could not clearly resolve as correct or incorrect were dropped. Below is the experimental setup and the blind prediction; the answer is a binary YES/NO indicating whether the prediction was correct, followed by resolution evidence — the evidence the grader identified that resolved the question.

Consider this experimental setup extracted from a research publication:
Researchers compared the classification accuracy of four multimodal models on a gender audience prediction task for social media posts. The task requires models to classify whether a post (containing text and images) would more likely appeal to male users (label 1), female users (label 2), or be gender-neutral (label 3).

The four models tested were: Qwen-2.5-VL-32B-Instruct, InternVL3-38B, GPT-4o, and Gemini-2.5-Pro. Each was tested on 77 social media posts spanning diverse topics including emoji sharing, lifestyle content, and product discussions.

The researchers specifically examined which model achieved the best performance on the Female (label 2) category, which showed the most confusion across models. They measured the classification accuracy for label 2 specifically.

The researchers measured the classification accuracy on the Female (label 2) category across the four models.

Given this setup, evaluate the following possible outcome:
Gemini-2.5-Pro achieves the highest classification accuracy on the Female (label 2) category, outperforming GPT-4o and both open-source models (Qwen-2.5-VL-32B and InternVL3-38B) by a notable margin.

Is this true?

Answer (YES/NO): YES